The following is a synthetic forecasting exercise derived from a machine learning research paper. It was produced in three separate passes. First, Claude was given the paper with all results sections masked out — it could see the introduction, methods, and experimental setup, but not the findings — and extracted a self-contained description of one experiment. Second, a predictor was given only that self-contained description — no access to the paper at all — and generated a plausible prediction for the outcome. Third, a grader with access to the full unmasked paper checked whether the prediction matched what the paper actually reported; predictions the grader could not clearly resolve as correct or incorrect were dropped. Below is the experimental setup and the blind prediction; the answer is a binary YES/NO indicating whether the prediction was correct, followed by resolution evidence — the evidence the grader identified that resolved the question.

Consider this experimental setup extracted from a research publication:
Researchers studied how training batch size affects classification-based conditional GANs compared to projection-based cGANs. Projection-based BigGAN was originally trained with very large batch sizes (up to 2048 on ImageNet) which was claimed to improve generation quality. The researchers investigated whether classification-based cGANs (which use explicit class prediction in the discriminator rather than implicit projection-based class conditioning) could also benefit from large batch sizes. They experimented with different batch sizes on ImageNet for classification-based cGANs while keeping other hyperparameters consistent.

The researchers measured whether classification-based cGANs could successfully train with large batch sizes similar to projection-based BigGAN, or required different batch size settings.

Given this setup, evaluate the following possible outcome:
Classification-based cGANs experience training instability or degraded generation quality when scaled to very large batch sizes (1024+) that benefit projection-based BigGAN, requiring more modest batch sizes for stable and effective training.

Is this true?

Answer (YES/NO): YES